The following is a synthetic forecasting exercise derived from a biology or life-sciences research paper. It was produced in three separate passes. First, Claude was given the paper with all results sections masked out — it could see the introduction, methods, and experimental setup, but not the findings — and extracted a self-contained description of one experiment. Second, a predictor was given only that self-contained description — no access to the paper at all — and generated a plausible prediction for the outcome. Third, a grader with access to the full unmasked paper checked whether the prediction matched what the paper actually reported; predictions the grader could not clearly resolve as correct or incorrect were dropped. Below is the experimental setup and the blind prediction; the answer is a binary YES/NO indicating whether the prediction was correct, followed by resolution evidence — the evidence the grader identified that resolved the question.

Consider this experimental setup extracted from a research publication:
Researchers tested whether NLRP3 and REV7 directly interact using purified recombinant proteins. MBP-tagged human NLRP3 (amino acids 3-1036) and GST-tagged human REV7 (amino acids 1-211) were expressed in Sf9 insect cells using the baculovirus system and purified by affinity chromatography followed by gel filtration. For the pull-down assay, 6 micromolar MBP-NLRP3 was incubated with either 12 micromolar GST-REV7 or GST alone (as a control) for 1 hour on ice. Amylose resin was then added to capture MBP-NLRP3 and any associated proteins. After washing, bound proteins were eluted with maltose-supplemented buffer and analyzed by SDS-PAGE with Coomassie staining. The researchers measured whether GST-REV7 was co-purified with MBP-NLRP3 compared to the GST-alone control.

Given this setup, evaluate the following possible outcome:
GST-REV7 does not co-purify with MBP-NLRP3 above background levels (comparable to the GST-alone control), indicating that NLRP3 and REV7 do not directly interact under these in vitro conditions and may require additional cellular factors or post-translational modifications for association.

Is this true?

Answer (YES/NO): NO